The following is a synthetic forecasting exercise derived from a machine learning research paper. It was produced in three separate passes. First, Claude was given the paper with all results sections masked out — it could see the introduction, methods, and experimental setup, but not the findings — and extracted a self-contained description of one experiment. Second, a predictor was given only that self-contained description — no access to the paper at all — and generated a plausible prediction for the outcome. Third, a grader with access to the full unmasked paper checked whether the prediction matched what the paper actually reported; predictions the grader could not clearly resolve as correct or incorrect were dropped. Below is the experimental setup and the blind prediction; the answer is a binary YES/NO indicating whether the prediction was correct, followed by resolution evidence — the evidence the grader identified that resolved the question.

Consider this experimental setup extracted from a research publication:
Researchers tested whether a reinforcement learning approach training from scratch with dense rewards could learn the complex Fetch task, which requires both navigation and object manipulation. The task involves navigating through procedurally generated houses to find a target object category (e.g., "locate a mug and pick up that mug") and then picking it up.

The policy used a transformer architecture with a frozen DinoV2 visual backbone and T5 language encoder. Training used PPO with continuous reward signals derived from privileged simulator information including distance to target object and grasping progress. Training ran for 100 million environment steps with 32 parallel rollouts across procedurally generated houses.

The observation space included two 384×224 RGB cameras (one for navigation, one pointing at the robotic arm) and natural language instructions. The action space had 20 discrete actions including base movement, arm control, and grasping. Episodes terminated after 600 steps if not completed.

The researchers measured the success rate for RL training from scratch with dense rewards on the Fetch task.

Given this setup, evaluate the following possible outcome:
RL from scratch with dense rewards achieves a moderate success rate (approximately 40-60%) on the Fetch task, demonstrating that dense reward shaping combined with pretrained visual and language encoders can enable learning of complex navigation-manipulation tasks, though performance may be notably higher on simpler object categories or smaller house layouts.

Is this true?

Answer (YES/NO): NO